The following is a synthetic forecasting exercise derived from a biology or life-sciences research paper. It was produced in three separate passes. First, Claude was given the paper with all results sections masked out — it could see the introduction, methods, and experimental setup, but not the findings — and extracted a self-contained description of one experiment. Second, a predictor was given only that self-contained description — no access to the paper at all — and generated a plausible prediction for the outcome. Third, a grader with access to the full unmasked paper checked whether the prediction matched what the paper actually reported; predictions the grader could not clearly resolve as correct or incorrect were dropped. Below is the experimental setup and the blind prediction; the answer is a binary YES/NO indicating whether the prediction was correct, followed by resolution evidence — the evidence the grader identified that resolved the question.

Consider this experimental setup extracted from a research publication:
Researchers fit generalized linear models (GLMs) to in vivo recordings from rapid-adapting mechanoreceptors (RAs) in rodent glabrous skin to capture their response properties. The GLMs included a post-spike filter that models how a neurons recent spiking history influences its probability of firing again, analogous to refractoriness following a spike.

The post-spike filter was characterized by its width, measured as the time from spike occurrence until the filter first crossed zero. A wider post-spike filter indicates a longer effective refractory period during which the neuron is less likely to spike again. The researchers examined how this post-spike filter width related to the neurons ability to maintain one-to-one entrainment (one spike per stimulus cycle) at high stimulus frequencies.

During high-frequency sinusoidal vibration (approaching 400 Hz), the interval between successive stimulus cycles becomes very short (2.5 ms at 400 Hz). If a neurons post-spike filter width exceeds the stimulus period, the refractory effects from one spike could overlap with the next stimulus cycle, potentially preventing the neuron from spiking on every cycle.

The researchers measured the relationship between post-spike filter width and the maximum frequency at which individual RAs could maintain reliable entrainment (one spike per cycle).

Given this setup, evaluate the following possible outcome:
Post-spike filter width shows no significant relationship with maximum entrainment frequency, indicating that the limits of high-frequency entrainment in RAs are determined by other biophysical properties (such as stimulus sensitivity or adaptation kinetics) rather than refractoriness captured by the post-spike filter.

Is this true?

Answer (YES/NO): NO